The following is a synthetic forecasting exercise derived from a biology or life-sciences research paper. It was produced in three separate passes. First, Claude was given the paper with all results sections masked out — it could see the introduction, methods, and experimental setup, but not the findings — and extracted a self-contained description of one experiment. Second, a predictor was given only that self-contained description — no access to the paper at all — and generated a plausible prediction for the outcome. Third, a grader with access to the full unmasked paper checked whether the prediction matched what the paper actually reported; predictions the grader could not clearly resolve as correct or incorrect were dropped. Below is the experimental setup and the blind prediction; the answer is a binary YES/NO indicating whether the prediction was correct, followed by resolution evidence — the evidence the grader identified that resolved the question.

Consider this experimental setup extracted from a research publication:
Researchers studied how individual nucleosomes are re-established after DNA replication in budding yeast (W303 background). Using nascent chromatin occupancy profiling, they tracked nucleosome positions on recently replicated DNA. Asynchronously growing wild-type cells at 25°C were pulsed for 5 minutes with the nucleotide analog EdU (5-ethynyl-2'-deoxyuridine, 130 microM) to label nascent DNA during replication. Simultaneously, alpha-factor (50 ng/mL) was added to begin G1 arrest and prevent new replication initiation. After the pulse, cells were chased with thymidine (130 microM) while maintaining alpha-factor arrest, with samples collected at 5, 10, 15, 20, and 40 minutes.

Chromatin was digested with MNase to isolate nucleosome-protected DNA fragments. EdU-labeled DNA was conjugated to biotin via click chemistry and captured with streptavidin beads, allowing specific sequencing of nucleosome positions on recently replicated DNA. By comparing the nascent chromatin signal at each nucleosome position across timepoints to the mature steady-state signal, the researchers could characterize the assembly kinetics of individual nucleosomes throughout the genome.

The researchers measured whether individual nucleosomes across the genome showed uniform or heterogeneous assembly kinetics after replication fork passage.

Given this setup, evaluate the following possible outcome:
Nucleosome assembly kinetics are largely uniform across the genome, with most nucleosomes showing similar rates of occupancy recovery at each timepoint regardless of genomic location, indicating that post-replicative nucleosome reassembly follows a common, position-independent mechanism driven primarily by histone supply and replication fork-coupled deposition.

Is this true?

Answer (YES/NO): YES